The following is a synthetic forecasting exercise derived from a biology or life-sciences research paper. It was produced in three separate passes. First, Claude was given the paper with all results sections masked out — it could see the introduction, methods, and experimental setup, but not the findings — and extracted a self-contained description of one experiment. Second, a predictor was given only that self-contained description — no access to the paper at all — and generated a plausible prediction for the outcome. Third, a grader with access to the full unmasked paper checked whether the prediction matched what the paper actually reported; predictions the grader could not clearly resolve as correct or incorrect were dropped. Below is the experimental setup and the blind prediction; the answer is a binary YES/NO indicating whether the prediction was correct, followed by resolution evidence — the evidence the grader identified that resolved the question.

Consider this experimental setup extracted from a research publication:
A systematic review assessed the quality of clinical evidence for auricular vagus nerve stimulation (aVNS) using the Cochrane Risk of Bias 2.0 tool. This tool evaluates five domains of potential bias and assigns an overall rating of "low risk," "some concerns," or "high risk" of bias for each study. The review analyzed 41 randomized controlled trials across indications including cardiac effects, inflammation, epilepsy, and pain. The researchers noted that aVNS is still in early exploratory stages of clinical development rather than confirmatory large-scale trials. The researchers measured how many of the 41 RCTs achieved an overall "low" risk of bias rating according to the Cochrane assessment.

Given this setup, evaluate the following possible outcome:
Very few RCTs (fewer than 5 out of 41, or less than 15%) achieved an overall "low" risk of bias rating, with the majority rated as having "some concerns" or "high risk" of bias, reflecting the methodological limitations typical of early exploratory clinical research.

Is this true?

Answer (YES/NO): YES